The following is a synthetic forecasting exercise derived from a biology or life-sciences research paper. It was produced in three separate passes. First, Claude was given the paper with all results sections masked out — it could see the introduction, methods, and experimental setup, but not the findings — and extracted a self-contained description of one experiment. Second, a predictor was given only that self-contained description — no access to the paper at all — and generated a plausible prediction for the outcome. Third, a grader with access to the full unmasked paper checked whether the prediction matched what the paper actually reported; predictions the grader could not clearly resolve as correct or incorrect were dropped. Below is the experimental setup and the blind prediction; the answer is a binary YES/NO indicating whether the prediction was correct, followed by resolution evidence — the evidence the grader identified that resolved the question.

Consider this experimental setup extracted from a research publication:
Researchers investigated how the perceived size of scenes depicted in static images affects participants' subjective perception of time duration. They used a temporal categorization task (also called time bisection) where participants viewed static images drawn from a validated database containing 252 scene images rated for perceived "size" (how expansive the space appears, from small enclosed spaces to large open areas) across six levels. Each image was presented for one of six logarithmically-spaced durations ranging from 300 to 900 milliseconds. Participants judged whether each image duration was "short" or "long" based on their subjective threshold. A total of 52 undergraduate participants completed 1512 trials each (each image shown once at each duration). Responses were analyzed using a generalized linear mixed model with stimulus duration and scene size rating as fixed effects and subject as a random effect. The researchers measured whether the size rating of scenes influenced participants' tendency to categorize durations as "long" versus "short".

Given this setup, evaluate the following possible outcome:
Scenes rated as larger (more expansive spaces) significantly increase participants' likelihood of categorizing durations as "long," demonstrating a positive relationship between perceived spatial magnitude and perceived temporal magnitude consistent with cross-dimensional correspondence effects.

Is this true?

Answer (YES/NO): YES